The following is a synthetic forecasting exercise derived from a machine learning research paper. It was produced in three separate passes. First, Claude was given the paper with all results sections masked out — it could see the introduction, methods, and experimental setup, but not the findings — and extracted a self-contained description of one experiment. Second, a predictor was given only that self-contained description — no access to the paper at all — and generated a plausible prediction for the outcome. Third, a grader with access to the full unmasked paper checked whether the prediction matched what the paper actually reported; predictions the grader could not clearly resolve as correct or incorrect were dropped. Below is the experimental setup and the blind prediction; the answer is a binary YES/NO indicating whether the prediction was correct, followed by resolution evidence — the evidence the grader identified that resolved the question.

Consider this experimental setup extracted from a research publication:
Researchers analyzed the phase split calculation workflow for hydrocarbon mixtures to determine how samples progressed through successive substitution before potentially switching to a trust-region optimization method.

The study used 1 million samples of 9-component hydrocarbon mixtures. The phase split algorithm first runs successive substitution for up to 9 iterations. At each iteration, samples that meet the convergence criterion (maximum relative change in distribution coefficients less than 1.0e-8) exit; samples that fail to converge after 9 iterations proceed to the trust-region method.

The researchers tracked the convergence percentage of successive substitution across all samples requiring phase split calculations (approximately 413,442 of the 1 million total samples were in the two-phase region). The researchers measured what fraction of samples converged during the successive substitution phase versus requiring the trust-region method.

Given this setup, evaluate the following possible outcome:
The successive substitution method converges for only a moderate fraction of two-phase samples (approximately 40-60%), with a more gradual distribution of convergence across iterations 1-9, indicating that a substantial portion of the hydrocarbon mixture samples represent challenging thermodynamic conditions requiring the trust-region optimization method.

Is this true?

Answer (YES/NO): YES